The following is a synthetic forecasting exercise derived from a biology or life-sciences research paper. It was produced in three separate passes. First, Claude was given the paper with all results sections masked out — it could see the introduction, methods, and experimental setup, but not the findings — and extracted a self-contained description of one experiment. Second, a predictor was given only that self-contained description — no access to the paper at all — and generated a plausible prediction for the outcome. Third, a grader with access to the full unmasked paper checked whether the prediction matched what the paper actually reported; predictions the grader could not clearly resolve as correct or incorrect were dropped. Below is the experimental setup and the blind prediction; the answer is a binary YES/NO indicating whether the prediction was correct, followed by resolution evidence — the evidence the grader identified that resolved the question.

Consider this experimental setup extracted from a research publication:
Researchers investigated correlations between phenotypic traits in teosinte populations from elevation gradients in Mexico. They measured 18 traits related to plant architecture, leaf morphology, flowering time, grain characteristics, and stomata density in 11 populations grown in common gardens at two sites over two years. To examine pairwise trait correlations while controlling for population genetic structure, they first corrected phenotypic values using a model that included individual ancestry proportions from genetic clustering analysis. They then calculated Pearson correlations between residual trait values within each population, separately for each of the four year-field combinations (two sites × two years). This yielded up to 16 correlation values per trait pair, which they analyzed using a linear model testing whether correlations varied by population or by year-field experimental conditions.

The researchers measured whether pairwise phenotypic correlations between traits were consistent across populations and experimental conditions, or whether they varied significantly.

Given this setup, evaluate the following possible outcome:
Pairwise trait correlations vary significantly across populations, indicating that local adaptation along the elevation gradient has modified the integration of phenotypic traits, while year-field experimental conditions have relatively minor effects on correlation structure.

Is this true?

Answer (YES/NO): NO